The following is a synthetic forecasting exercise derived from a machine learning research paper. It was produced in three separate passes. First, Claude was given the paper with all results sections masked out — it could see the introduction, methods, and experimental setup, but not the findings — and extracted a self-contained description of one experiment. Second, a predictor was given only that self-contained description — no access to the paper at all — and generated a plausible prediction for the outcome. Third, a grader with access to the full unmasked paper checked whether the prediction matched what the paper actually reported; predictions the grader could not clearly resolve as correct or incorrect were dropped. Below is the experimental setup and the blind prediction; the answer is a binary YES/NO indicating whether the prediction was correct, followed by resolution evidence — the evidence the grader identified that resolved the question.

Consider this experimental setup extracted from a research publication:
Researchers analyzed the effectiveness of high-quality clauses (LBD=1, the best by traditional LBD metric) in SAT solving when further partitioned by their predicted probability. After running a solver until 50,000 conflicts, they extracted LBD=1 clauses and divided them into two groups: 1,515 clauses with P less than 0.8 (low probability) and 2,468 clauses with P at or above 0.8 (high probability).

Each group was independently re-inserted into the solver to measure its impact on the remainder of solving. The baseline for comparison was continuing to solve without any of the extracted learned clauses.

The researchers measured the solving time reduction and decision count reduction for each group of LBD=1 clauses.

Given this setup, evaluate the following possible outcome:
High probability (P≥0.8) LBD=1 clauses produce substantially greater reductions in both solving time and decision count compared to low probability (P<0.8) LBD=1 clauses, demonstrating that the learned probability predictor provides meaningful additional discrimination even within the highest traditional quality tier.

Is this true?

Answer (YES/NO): NO